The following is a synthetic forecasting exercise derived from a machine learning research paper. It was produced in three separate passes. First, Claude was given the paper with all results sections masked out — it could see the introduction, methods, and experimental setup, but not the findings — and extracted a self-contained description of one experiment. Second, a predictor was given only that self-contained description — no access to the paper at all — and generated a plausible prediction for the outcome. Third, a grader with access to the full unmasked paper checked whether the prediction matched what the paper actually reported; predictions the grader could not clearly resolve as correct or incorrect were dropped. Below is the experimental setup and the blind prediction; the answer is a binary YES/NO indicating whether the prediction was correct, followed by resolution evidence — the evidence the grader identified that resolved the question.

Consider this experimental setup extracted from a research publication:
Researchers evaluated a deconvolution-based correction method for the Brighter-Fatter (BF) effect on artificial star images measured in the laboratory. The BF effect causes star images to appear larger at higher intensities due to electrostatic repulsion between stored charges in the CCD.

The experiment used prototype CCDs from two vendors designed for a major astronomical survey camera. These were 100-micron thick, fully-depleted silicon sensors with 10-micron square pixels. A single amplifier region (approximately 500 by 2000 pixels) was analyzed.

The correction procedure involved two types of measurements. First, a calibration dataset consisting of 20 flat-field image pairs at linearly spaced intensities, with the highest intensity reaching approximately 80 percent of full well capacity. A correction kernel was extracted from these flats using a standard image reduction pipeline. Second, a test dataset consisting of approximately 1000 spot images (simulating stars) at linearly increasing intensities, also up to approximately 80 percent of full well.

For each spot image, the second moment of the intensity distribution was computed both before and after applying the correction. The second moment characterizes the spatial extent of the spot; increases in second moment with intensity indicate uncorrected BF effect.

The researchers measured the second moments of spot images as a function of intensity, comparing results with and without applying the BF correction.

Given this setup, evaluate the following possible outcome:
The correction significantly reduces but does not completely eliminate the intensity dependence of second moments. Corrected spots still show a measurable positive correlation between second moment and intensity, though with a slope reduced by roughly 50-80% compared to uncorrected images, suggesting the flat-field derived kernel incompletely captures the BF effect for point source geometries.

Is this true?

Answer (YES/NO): NO